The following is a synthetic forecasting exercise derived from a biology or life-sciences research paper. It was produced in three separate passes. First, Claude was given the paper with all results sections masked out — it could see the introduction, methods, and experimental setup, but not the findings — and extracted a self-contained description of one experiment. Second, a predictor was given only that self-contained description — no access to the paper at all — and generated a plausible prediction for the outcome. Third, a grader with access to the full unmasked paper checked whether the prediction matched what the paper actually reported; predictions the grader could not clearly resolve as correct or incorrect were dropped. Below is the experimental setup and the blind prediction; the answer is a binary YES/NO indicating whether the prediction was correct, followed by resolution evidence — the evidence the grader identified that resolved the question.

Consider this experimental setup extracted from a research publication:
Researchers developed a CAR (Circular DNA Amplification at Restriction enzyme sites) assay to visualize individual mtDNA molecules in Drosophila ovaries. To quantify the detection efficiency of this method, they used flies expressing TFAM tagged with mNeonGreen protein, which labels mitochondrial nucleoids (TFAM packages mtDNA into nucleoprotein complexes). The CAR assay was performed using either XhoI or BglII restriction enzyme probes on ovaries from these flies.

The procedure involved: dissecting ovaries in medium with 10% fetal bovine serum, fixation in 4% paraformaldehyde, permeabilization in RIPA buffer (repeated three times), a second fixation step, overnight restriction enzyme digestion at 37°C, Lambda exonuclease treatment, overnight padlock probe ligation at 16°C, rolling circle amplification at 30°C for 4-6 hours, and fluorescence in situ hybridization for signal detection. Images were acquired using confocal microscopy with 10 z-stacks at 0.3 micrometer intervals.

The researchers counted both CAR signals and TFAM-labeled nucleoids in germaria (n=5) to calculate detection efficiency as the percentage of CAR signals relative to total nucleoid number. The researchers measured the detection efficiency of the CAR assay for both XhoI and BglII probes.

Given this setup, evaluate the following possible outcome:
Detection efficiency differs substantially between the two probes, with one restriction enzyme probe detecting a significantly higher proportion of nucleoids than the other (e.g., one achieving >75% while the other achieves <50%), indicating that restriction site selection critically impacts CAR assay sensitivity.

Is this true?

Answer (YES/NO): NO